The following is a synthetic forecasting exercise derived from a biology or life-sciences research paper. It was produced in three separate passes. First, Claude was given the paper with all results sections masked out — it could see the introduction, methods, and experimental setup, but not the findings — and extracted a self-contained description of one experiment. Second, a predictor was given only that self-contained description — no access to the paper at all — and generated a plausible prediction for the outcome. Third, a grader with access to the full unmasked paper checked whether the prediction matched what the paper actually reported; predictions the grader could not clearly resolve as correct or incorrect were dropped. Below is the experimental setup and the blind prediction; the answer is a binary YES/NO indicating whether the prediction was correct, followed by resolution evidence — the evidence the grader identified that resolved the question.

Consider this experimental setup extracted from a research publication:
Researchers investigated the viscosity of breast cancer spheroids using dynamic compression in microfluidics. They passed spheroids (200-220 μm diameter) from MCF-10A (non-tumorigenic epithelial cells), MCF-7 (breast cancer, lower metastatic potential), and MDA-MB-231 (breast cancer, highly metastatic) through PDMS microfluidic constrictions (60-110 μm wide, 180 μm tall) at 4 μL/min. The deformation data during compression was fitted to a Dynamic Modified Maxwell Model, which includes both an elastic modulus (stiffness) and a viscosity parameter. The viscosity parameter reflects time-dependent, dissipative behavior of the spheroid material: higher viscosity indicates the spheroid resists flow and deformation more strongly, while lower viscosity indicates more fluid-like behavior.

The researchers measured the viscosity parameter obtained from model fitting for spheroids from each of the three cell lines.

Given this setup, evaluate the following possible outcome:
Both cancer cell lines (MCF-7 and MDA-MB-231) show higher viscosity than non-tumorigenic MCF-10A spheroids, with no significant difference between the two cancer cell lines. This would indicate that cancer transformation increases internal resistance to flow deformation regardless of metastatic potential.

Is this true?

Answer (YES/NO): NO